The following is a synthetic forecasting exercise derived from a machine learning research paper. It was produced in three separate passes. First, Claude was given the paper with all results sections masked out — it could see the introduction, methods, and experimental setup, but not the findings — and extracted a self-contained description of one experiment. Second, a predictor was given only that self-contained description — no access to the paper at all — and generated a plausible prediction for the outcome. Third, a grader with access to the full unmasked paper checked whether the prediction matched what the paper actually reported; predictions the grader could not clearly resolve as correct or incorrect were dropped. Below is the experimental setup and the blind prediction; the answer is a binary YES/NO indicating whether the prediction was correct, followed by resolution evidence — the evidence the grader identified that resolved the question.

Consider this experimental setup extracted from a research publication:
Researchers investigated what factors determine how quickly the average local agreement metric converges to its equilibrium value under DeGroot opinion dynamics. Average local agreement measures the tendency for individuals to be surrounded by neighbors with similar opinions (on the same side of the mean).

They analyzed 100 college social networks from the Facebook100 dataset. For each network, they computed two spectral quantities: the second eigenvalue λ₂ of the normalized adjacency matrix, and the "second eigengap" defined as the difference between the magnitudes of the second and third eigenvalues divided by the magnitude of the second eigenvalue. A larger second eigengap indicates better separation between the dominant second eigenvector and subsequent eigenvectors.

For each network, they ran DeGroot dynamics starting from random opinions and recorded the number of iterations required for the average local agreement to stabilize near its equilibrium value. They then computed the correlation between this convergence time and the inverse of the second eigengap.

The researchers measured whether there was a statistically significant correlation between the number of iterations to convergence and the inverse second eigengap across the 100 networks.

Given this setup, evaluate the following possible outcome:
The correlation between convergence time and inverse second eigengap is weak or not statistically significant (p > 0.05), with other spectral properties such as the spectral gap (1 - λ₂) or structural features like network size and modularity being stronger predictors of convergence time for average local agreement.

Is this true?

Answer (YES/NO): NO